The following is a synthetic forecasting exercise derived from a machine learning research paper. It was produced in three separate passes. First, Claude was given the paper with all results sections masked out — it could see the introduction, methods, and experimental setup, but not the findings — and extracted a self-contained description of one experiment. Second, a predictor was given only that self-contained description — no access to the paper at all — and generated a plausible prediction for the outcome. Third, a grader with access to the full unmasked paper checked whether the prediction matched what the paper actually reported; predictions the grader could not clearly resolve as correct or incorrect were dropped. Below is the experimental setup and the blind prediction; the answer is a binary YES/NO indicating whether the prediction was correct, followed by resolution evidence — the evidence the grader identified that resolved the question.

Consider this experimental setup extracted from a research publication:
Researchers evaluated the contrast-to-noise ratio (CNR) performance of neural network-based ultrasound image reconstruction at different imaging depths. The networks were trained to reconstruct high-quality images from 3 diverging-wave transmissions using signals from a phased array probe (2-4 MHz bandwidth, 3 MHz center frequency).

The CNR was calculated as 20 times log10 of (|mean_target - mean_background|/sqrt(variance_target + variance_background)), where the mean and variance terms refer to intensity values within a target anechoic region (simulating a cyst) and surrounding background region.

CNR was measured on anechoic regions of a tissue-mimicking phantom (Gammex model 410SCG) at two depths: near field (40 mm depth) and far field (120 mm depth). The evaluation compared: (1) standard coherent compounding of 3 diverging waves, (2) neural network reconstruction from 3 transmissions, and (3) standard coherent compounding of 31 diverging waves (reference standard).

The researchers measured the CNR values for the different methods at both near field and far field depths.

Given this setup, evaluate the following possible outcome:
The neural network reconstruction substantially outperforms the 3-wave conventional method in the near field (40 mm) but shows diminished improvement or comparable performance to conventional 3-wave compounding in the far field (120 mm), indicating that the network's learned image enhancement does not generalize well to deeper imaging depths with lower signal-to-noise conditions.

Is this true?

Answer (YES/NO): NO